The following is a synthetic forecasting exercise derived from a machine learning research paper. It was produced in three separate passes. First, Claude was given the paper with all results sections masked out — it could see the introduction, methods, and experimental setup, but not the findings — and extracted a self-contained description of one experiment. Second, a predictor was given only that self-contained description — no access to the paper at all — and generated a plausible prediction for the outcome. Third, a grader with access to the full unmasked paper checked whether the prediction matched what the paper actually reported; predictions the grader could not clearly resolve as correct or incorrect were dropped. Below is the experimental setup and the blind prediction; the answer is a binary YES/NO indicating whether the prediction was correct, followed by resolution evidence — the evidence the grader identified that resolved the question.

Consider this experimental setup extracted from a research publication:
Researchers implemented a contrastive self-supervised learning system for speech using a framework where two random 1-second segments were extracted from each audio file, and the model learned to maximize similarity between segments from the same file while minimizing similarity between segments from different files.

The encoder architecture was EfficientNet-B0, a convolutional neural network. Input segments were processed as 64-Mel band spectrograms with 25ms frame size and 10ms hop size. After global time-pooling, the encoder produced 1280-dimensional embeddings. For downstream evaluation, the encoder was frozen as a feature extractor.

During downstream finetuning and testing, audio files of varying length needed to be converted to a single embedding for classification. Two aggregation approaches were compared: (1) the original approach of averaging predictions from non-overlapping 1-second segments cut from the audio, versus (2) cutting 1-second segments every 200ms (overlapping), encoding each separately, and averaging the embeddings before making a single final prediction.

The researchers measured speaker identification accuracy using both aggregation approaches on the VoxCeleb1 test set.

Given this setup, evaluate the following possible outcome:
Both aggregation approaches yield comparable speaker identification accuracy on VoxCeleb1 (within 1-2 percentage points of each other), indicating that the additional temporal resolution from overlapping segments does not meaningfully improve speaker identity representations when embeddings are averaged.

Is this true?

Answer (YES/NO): NO